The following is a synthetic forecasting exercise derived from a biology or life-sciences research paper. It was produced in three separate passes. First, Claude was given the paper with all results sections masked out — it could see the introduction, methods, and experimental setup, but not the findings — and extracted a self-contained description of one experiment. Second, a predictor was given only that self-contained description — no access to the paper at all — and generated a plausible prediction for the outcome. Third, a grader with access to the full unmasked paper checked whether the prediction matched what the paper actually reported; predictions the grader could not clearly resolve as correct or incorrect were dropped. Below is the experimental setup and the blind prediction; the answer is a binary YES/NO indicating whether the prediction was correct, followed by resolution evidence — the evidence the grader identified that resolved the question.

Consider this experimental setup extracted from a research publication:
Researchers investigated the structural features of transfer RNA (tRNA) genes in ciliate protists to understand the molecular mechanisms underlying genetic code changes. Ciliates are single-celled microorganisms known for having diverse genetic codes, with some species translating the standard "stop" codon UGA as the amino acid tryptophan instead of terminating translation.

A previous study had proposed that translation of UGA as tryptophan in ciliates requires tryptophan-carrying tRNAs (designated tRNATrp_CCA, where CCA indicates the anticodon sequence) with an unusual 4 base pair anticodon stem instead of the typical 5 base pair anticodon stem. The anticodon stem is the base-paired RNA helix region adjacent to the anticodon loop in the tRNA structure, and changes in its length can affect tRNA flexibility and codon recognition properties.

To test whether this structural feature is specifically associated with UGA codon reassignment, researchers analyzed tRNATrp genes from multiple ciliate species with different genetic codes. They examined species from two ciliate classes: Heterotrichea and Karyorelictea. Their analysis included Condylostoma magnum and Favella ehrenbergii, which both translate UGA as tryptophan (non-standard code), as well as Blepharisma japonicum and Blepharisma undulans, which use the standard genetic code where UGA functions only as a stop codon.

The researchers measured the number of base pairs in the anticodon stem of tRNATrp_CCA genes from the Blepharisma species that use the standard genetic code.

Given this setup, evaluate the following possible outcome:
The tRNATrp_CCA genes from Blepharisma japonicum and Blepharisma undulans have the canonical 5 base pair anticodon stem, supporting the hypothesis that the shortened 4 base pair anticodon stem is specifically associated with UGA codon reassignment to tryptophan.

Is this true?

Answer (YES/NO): NO